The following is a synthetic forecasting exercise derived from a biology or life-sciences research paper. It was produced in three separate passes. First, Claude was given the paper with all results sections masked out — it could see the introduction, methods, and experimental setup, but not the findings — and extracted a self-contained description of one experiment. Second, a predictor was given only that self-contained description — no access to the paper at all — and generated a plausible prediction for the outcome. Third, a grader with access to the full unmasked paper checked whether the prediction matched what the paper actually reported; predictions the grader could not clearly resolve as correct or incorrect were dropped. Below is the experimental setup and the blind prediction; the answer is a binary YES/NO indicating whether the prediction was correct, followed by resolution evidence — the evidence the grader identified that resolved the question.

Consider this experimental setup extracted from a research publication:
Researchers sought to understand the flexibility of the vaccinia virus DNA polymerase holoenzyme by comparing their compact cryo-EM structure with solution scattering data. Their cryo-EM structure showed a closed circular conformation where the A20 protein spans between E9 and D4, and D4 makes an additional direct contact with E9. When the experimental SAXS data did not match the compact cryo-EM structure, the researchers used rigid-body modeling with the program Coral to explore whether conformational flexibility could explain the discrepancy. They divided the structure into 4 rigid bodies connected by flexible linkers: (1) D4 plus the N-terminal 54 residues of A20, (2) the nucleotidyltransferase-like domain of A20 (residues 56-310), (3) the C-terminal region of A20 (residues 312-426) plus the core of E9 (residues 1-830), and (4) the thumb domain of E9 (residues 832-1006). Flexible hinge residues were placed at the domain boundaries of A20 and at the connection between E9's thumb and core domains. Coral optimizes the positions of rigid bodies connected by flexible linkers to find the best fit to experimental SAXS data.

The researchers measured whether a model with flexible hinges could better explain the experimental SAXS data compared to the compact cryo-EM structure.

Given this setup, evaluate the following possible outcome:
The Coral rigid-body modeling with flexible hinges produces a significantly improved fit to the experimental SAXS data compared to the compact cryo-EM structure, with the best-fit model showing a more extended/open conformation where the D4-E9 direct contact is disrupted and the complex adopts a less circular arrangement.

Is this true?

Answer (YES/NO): NO